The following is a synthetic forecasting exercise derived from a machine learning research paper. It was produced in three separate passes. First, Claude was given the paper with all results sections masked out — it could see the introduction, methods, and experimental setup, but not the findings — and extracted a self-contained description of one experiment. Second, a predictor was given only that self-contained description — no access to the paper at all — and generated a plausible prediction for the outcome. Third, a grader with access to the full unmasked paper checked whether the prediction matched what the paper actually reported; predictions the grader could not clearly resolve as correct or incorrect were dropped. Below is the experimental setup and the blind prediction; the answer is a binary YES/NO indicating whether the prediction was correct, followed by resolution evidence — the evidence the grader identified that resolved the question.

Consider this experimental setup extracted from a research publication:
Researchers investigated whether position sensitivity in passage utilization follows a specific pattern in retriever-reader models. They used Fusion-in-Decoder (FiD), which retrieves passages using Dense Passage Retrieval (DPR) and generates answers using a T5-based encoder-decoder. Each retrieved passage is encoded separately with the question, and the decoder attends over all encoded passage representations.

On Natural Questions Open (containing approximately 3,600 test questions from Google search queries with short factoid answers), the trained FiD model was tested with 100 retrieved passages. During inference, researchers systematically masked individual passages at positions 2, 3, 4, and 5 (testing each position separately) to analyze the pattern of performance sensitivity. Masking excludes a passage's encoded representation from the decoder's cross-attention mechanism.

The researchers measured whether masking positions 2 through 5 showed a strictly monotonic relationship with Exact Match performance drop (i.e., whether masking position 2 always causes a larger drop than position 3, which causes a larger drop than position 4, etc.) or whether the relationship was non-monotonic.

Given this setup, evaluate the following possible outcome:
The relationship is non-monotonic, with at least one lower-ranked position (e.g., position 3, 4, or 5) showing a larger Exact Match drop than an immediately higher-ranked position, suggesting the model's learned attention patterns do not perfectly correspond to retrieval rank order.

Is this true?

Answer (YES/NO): YES